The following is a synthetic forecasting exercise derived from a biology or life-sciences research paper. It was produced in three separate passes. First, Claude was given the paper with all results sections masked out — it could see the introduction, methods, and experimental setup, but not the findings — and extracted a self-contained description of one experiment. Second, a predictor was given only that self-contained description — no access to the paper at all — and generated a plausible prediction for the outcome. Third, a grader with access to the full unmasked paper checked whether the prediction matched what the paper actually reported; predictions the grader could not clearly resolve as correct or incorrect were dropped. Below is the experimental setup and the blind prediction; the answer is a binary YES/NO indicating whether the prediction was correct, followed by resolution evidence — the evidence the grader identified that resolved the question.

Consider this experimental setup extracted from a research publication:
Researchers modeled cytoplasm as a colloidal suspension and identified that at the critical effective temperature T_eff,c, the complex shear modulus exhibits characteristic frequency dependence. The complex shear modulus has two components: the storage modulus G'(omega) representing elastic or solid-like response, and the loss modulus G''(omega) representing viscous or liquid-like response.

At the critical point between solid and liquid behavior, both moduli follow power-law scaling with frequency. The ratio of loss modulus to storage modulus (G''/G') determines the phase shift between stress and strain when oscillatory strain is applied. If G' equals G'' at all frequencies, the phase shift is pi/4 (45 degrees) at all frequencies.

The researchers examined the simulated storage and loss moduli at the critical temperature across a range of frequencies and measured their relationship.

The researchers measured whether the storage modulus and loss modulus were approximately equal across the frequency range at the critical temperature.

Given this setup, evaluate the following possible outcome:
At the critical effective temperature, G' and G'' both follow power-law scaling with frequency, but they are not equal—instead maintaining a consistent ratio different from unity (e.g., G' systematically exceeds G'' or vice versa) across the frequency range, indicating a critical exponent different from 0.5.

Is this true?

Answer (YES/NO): NO